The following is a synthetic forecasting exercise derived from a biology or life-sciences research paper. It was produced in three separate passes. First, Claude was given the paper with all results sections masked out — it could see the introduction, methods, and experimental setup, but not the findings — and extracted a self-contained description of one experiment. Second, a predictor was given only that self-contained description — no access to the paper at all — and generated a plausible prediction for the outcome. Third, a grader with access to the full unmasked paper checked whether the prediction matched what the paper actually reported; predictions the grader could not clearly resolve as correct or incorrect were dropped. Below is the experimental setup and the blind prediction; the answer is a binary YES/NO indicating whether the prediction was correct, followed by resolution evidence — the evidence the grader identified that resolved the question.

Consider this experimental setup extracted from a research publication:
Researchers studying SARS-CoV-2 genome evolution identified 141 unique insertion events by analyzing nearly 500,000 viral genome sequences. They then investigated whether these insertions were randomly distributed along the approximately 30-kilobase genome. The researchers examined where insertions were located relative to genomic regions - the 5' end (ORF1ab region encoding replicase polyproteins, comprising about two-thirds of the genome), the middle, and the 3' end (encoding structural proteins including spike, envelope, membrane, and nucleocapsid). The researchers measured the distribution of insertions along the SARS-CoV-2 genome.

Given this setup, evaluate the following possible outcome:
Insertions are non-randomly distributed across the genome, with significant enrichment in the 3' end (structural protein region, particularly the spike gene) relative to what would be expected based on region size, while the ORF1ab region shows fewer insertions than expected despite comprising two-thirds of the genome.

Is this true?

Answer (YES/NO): YES